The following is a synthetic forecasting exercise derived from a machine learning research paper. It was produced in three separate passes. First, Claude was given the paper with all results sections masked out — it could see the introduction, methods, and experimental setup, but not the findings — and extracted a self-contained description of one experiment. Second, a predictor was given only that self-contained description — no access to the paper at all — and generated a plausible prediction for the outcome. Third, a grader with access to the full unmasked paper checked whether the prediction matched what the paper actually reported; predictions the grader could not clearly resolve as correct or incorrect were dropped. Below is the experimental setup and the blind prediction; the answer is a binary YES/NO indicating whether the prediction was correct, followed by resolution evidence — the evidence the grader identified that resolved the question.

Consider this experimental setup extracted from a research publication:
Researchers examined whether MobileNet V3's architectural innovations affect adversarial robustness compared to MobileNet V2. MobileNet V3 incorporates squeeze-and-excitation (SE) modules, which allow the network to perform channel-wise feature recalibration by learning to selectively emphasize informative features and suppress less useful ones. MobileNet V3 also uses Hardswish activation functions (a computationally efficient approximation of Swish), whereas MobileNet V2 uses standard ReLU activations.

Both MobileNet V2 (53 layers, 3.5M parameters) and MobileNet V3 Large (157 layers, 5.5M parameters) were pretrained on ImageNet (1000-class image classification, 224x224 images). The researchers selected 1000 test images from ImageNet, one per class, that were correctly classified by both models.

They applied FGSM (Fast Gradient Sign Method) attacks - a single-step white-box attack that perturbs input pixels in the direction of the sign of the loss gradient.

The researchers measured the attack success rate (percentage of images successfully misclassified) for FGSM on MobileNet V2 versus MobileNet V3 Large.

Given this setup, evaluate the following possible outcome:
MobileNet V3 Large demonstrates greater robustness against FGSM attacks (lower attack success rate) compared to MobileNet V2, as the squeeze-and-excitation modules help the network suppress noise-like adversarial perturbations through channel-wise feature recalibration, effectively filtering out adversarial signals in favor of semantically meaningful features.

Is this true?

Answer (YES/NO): YES